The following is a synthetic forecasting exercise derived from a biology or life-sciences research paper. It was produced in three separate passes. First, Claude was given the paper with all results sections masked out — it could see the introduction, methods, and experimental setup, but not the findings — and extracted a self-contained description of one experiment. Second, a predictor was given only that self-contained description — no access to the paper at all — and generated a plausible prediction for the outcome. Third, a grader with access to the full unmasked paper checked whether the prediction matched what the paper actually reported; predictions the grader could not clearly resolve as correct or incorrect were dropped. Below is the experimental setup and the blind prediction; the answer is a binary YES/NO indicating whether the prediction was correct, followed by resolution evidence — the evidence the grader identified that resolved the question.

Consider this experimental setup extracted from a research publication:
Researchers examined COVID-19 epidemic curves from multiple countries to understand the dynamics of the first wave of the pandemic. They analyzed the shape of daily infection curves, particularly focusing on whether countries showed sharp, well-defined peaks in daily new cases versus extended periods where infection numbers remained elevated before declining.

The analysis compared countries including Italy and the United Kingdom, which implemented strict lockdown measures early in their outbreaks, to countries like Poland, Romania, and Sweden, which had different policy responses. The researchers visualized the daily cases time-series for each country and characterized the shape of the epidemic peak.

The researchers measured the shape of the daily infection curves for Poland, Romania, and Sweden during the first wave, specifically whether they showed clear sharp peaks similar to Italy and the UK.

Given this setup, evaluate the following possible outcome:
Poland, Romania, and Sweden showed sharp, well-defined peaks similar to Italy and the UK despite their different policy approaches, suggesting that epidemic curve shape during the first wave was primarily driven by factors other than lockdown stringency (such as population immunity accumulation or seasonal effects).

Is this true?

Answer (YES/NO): NO